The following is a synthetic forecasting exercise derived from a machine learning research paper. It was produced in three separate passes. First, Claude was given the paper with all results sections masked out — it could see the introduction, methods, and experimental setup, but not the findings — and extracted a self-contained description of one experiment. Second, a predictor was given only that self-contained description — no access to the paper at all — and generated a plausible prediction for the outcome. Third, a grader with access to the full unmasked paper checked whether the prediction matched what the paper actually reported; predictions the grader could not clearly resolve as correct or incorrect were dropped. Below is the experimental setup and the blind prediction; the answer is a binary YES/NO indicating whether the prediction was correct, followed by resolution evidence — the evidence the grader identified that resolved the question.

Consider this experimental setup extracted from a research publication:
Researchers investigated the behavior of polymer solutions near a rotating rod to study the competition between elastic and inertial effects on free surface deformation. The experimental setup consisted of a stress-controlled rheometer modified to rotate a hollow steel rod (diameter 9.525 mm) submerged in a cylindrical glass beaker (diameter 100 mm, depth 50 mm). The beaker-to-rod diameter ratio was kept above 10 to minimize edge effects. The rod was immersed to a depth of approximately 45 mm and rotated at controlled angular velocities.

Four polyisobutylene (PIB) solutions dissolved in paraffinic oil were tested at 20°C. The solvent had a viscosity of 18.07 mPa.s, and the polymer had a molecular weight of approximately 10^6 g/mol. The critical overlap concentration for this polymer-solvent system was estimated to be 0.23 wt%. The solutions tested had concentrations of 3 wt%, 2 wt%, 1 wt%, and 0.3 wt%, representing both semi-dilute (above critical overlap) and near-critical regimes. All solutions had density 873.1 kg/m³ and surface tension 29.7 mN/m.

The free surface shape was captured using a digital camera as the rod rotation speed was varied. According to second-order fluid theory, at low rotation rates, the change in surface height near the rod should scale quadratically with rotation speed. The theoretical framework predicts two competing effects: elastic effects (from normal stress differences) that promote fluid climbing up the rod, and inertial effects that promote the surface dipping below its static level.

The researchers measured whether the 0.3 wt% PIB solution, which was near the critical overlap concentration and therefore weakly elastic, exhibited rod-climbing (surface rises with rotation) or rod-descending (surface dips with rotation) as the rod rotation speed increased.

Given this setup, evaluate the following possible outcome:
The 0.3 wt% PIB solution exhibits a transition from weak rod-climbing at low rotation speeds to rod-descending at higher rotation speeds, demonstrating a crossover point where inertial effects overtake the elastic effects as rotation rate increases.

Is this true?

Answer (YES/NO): NO